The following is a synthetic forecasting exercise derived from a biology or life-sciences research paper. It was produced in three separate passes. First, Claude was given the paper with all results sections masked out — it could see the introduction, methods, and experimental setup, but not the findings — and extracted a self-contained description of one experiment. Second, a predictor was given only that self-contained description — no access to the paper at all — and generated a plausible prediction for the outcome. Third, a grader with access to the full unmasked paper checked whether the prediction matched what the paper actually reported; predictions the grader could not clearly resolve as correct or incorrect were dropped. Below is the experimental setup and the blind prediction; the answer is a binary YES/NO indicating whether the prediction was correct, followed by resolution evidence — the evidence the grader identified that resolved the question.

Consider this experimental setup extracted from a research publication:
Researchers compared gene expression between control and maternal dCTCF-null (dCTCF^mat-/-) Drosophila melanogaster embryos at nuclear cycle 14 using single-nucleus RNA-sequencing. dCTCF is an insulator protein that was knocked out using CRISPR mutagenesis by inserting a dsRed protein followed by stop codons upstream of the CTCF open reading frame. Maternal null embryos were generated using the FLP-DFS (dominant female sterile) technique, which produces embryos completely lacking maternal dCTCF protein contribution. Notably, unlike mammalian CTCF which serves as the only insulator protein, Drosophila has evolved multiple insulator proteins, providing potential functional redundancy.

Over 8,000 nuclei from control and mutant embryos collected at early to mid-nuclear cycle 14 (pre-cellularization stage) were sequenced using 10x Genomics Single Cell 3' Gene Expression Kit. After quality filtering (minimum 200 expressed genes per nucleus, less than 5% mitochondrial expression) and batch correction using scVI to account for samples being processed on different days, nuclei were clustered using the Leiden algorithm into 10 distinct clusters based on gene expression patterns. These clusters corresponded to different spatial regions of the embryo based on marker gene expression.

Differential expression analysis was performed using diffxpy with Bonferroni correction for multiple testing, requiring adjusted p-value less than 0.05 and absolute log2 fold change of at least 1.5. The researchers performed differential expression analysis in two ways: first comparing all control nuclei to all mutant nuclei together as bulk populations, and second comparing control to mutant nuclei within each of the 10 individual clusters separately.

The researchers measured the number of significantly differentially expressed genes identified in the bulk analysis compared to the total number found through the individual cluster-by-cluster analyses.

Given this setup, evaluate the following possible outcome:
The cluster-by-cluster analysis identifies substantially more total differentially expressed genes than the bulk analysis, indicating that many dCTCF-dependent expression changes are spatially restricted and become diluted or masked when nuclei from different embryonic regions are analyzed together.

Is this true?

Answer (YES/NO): YES